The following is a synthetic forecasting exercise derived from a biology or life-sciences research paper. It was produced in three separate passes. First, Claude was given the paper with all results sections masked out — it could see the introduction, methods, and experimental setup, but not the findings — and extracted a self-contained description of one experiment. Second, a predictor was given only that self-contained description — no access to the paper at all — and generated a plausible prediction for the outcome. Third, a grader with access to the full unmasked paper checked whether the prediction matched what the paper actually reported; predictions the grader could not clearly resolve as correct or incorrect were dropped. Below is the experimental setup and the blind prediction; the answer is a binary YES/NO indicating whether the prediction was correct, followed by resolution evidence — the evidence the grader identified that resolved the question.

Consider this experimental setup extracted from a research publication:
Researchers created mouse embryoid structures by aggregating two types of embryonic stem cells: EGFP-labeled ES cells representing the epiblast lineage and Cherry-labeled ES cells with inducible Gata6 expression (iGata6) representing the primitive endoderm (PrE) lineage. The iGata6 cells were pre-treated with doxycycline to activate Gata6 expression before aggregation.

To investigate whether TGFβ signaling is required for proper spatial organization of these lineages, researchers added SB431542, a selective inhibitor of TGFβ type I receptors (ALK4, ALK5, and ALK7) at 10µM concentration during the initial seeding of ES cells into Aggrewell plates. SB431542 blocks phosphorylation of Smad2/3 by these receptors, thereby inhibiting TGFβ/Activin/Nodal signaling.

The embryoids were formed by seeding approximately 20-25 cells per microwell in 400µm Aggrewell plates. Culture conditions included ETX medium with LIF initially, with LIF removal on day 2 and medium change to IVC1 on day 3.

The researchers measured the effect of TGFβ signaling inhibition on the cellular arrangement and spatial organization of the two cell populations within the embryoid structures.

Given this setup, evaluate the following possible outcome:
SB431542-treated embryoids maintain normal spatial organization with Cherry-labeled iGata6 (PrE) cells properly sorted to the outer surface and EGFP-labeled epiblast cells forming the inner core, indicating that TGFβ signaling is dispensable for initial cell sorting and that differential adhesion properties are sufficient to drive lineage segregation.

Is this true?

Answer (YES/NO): NO